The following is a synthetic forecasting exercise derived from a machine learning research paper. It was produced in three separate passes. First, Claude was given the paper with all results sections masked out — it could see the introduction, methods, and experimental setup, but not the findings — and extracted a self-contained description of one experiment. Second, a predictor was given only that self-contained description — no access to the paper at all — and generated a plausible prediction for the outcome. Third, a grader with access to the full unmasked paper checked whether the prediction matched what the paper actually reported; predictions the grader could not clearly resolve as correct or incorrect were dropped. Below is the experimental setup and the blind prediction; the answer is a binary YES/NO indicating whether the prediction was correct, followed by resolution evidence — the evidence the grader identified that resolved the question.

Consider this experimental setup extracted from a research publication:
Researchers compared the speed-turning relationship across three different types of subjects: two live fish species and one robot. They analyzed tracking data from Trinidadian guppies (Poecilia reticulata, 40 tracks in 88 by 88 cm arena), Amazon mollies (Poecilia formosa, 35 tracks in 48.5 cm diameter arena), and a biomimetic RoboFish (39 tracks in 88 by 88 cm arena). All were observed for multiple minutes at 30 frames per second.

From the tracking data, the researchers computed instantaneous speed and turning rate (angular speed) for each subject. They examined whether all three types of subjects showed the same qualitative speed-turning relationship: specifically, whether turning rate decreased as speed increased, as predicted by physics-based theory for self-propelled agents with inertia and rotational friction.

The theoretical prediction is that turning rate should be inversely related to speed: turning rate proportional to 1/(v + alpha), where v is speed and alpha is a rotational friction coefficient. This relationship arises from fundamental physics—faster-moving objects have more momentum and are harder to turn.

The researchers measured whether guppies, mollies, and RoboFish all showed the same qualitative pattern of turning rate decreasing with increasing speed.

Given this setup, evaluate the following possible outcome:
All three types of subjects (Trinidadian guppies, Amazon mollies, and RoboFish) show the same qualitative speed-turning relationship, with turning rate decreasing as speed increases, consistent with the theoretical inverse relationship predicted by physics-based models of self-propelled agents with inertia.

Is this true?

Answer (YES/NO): YES